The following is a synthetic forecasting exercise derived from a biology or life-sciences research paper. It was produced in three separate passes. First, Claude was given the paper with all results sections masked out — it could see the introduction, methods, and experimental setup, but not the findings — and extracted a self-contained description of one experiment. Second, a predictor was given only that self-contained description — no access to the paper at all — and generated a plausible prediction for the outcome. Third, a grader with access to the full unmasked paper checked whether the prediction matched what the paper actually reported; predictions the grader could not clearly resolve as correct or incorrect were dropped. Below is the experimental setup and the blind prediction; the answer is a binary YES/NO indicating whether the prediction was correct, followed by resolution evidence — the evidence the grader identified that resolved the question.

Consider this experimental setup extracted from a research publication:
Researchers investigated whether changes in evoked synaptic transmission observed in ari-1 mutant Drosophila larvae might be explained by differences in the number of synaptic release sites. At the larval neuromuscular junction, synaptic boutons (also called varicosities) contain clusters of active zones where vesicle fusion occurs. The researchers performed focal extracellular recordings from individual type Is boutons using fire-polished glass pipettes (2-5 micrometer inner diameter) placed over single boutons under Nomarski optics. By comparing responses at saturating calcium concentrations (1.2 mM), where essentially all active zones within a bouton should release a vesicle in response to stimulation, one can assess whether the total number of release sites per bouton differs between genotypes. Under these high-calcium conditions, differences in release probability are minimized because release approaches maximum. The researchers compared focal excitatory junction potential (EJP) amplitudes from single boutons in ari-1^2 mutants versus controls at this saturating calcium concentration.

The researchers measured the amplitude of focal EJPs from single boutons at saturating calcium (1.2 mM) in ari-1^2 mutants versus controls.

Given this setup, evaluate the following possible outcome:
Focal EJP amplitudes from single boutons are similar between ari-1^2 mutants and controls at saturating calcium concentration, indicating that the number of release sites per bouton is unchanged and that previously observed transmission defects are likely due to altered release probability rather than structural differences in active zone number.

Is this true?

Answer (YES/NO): YES